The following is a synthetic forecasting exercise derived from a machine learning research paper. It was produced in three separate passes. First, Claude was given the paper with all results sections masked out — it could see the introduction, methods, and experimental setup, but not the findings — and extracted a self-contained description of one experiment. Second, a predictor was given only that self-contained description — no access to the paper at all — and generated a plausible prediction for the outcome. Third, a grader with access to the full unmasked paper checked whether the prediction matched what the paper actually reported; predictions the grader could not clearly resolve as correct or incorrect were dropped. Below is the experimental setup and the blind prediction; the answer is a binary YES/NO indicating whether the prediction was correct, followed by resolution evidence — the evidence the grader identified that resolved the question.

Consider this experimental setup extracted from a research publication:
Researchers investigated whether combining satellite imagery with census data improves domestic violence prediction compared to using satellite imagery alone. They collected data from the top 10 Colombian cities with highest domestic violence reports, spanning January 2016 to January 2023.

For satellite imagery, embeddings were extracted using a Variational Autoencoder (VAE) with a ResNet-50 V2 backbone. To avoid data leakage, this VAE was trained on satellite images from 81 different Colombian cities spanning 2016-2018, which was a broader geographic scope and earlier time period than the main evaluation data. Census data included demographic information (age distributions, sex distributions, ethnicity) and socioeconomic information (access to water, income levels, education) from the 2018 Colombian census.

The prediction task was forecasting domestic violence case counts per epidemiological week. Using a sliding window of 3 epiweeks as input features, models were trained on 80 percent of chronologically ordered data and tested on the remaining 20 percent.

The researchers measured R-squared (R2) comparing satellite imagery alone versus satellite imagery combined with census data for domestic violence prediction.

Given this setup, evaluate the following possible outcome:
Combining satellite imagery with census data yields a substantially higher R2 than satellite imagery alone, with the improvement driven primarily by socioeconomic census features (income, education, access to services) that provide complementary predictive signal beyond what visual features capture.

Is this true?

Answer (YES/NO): NO